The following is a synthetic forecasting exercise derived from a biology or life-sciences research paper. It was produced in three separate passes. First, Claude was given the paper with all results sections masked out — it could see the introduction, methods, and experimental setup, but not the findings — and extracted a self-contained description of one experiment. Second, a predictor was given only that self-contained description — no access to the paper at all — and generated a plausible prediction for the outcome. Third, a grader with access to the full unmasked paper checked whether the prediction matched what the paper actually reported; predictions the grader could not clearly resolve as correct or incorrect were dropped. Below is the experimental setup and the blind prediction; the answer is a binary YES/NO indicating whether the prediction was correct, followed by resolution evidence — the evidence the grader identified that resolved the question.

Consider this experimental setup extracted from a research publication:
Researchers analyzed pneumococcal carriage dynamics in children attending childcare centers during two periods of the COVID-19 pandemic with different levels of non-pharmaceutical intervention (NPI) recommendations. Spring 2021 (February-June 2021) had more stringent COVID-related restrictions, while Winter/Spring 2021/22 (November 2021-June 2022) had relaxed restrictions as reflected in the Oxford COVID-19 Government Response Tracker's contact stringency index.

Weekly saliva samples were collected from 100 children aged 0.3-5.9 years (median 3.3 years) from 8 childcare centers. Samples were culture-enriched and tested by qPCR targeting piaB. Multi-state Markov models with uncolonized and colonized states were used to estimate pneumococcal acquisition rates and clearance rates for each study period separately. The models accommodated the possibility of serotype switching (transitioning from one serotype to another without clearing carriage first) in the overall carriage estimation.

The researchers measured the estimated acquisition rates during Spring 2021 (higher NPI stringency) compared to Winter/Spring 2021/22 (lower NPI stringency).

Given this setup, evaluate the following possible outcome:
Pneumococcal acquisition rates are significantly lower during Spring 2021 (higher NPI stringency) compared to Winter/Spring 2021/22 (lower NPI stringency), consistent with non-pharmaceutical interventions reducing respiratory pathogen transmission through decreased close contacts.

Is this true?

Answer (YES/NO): YES